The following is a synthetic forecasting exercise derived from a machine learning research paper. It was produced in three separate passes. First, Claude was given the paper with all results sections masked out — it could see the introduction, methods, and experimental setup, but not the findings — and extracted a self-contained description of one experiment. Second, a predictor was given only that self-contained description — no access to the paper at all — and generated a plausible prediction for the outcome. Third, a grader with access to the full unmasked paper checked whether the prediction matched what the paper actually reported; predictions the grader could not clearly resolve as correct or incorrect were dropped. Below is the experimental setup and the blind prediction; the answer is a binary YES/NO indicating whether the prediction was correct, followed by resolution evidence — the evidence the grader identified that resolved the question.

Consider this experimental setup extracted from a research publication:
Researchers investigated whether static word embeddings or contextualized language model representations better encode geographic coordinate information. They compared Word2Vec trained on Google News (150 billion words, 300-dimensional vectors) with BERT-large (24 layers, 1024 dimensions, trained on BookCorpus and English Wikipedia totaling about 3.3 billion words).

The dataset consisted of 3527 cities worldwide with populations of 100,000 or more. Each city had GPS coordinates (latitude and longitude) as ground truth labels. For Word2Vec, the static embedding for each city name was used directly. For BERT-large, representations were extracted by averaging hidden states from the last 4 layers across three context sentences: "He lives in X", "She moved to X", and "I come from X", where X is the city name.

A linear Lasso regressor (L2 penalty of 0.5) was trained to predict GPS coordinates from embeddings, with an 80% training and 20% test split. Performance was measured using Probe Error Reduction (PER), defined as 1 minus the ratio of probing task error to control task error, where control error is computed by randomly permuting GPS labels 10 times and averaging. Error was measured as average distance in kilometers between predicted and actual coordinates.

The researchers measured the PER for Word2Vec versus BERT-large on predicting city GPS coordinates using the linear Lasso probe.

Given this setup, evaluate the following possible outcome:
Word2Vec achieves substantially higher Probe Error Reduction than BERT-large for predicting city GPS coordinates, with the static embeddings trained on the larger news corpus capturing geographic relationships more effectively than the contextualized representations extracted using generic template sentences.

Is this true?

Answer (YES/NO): NO